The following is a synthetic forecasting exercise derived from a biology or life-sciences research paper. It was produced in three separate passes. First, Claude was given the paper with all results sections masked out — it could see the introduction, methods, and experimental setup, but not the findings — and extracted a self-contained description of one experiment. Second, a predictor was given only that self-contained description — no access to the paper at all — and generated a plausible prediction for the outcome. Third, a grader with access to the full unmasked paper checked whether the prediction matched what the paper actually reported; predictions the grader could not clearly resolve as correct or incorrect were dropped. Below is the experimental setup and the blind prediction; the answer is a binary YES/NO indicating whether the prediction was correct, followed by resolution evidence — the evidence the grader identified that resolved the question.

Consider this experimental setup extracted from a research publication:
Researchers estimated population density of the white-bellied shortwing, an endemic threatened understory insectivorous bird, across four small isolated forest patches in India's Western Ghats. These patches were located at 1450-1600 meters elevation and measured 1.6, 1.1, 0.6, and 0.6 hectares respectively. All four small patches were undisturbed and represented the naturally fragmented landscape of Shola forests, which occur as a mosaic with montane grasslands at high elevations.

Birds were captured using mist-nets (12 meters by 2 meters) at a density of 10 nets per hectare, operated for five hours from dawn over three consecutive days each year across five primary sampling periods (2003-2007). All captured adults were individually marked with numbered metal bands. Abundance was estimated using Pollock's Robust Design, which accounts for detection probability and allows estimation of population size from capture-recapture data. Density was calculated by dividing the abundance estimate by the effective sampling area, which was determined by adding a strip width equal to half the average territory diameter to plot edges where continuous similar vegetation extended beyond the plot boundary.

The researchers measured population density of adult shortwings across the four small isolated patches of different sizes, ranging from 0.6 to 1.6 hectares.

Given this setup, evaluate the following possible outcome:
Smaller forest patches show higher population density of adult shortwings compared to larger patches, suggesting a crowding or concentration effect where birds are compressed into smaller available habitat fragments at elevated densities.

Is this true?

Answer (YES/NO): NO